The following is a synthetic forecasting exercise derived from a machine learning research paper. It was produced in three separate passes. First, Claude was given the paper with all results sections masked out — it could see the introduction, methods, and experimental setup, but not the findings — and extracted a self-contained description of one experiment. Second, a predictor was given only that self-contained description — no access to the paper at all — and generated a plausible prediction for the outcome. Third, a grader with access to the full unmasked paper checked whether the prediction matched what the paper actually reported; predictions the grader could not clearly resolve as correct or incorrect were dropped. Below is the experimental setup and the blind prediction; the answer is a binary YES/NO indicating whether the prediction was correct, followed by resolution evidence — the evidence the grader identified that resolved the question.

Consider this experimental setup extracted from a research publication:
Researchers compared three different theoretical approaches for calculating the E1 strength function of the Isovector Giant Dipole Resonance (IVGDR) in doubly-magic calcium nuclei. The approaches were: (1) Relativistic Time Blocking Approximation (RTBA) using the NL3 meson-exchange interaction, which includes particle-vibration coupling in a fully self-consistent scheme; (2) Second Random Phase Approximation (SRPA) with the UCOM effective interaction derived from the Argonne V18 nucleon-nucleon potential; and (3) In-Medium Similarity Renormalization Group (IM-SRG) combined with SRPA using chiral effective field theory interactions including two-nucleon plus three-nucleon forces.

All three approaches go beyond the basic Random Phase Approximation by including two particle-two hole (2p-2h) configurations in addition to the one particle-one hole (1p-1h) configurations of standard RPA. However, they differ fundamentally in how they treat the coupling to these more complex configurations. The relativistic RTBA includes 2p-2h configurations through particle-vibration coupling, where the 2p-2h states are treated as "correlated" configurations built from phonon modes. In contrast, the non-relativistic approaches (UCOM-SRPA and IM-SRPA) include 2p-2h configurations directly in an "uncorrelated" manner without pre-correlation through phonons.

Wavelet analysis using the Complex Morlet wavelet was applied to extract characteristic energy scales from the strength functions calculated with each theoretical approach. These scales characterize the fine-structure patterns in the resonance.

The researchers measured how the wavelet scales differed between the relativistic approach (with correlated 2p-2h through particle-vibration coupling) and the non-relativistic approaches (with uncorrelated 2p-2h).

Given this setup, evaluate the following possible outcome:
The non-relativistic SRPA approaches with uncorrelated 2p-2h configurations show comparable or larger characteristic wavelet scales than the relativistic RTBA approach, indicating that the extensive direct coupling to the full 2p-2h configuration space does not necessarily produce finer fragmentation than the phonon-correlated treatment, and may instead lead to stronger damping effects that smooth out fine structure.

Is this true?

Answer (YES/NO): NO